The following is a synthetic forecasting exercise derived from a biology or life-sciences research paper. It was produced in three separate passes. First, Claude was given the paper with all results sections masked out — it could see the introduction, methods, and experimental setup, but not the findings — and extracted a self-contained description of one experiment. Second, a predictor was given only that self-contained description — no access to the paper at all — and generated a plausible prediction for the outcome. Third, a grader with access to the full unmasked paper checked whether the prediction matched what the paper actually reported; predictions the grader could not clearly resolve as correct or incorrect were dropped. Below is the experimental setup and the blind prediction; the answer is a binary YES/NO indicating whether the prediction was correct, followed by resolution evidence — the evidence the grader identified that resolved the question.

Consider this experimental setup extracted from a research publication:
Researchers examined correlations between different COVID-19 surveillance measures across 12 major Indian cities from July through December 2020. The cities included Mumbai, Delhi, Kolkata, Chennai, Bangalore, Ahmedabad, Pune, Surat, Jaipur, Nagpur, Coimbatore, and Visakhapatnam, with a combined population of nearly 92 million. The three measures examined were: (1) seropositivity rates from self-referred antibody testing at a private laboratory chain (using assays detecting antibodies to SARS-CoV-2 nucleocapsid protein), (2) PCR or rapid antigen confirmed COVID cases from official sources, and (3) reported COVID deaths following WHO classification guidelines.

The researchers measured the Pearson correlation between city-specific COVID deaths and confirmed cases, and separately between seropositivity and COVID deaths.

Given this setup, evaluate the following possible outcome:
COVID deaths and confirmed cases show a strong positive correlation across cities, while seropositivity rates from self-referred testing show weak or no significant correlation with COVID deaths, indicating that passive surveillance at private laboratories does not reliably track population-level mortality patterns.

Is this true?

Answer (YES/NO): NO